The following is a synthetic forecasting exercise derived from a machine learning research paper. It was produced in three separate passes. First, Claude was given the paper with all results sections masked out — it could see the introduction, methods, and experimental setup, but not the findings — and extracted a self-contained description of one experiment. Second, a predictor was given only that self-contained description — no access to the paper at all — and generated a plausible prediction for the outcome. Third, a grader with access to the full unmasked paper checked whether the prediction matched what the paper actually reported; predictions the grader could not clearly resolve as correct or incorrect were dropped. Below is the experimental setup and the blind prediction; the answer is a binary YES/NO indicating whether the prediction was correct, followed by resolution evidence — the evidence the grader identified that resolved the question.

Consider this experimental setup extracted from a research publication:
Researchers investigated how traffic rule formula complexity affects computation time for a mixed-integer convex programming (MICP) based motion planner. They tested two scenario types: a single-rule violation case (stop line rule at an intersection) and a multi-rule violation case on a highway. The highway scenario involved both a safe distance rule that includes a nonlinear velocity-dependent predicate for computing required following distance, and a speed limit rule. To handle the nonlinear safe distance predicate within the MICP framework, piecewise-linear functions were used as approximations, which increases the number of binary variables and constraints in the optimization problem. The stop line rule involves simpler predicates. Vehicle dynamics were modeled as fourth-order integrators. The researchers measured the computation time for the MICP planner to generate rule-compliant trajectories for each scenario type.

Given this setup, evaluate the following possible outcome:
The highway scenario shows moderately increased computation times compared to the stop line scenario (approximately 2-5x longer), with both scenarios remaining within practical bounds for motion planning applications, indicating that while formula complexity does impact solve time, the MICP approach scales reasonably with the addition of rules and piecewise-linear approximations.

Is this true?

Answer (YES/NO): NO